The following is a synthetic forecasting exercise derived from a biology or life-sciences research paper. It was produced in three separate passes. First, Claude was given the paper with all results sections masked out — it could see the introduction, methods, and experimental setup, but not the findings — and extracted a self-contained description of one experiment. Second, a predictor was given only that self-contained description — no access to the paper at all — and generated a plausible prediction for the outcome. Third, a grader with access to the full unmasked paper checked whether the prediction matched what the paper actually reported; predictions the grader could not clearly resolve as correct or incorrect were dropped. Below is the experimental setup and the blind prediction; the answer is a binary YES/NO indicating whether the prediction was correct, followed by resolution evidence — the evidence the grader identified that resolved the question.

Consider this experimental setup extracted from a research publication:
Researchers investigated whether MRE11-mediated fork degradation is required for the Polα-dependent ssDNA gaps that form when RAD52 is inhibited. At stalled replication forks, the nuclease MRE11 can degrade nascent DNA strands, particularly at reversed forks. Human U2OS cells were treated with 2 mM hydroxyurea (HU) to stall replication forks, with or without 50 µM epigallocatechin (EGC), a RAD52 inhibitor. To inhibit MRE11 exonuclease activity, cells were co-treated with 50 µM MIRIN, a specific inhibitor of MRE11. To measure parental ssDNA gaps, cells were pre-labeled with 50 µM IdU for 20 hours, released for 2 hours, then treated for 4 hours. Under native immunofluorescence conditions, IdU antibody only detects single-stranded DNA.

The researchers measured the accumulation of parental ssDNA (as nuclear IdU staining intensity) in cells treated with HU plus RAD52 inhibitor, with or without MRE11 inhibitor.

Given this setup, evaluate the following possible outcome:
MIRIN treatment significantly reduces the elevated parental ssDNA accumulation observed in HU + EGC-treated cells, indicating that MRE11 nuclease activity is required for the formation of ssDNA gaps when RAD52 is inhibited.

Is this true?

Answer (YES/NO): NO